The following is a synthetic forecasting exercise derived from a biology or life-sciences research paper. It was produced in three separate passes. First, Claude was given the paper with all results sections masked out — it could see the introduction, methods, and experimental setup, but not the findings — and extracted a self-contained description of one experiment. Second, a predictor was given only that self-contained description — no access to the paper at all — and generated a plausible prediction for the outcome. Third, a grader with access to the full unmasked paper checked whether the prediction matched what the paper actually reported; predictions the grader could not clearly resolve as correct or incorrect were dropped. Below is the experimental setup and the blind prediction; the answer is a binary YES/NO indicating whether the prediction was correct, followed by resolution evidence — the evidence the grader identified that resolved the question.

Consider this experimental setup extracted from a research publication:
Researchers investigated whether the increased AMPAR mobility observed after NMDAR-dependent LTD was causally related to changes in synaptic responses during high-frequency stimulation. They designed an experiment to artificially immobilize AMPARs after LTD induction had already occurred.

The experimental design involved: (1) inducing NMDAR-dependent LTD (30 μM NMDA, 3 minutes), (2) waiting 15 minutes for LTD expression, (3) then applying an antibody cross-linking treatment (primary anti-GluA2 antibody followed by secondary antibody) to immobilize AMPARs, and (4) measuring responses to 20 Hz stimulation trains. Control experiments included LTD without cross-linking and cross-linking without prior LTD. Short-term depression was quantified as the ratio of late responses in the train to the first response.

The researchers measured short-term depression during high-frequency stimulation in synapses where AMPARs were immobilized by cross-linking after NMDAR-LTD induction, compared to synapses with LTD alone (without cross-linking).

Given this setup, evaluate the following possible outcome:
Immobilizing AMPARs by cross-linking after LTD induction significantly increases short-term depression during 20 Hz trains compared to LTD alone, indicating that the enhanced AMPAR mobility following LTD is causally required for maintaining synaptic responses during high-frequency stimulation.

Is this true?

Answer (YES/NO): YES